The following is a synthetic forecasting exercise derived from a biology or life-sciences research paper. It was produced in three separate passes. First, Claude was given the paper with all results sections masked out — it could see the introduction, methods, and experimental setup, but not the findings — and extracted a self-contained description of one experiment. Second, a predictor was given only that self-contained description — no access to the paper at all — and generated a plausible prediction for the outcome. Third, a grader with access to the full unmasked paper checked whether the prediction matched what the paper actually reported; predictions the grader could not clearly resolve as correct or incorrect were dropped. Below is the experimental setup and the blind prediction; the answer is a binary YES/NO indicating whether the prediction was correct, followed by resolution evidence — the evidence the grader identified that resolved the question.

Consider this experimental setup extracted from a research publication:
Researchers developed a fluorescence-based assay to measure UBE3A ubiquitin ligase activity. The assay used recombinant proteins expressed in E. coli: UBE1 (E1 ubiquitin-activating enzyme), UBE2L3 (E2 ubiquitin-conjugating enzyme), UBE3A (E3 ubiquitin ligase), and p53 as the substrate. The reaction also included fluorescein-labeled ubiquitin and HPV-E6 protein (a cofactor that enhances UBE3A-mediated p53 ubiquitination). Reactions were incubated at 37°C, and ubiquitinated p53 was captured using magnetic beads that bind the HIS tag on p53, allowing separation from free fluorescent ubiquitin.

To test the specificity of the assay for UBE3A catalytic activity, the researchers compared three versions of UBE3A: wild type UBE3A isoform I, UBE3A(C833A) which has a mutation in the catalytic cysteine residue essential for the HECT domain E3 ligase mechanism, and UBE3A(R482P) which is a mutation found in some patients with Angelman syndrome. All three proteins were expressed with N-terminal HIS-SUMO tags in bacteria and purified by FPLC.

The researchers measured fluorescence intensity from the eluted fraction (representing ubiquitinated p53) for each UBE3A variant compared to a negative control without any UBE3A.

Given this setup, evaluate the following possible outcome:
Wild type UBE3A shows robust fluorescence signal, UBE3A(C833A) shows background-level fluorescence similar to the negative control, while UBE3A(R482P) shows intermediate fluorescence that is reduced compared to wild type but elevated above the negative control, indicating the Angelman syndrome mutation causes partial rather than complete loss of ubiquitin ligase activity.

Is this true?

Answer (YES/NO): YES